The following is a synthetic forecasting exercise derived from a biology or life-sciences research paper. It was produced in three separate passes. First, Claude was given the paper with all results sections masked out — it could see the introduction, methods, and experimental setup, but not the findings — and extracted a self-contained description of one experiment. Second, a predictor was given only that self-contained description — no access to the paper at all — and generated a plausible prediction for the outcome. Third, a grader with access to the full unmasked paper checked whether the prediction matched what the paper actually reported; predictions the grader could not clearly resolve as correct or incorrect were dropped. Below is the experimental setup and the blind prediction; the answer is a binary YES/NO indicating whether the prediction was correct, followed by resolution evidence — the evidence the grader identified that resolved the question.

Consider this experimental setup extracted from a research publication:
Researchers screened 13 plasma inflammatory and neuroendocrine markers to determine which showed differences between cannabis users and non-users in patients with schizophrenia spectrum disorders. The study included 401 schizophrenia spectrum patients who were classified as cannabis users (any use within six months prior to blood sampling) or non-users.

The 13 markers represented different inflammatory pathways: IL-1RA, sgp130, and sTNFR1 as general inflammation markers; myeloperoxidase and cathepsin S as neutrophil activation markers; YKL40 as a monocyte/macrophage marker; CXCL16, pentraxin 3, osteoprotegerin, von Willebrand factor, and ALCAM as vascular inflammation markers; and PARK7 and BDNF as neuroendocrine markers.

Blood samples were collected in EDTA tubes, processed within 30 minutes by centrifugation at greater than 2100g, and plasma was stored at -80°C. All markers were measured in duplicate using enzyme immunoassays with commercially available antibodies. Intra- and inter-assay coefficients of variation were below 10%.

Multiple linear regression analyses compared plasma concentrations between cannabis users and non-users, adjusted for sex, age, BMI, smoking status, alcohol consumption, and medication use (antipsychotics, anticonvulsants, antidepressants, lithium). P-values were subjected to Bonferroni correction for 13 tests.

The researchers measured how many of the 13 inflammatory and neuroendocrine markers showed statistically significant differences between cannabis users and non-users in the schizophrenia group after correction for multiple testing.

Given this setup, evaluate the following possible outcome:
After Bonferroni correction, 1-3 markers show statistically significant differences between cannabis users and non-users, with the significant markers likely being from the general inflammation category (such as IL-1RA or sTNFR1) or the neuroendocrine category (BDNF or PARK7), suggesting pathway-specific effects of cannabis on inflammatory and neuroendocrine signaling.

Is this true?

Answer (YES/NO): YES